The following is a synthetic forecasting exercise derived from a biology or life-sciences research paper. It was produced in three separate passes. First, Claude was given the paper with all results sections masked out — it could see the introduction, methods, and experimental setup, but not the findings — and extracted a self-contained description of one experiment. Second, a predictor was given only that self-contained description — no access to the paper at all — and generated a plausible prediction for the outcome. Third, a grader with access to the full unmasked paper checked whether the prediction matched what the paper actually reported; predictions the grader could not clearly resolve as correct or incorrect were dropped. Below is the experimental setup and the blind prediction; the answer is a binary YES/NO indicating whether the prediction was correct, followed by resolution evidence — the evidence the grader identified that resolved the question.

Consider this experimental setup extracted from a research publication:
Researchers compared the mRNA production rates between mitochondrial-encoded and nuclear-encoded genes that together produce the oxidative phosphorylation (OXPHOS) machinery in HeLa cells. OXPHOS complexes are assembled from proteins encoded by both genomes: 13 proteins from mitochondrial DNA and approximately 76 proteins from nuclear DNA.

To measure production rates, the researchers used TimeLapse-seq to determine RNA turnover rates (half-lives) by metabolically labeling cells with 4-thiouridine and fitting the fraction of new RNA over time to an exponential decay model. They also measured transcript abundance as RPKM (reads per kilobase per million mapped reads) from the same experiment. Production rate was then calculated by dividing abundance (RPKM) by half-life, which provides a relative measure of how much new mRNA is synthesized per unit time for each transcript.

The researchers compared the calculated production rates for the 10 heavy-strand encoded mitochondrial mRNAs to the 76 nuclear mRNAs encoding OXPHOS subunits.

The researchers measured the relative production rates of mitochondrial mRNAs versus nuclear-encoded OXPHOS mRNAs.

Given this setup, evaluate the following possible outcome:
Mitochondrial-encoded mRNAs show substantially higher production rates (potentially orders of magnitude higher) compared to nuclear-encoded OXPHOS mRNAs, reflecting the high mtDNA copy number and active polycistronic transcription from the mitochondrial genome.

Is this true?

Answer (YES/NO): YES